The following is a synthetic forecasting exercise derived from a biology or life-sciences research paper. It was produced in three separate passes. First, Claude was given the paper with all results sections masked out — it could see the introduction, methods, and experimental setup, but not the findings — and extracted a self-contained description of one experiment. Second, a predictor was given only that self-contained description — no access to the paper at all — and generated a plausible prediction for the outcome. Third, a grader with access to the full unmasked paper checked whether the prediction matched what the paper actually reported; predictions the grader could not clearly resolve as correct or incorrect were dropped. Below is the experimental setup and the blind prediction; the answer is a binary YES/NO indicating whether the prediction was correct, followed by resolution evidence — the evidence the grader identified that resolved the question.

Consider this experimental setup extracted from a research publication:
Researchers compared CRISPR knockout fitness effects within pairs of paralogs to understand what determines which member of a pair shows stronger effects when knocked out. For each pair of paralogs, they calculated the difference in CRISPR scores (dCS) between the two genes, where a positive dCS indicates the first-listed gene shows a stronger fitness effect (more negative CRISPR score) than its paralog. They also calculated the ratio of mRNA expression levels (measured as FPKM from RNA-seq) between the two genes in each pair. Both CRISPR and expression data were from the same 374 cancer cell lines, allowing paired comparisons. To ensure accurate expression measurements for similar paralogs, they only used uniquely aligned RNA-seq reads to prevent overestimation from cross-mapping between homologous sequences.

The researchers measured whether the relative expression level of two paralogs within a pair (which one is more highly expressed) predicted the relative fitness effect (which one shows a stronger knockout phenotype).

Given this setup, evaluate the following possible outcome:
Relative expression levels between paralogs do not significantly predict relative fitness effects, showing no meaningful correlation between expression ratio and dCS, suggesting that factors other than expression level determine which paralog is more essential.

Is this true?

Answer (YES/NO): NO